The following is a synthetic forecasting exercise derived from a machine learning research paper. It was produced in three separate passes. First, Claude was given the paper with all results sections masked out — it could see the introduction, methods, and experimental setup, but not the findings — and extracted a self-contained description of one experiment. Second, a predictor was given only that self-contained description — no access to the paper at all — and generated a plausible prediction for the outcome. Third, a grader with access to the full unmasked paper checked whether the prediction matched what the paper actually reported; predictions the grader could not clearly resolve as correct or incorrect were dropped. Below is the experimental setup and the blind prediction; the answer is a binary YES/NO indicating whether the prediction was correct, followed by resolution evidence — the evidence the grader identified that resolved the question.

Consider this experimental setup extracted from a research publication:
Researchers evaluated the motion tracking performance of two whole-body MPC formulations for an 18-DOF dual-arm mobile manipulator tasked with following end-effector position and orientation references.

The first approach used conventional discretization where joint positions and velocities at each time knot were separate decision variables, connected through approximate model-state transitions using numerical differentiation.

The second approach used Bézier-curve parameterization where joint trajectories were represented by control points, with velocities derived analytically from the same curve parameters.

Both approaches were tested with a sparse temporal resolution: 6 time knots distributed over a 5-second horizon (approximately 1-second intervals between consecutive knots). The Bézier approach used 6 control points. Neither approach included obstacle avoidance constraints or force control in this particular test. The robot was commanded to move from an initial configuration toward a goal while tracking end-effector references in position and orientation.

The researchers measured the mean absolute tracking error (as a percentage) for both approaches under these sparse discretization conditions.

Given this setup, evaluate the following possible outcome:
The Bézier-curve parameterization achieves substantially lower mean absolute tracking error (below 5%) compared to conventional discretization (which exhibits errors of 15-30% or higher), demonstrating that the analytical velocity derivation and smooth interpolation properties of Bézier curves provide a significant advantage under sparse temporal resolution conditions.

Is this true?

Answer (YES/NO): NO